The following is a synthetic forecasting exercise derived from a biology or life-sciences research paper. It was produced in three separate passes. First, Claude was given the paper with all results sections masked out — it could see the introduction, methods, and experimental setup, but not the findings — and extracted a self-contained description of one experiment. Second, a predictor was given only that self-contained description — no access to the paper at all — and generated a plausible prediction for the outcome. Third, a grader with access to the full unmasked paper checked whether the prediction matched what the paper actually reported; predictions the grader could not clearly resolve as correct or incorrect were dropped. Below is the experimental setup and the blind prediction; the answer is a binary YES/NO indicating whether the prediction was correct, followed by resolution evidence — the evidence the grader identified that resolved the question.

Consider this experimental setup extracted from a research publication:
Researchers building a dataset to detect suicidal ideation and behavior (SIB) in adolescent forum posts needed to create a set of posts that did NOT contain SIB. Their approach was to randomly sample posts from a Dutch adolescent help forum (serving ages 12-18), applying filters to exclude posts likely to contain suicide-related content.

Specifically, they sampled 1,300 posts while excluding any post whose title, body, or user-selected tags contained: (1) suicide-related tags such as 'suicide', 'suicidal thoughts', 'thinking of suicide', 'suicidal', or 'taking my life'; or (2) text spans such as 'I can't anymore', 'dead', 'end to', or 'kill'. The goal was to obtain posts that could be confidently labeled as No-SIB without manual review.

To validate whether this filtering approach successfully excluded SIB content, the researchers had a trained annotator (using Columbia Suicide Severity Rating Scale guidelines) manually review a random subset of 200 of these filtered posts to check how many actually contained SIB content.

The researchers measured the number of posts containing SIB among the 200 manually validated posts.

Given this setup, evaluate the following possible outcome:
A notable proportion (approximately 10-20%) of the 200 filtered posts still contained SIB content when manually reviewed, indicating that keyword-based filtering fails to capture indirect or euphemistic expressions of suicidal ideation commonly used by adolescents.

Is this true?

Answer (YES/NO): NO